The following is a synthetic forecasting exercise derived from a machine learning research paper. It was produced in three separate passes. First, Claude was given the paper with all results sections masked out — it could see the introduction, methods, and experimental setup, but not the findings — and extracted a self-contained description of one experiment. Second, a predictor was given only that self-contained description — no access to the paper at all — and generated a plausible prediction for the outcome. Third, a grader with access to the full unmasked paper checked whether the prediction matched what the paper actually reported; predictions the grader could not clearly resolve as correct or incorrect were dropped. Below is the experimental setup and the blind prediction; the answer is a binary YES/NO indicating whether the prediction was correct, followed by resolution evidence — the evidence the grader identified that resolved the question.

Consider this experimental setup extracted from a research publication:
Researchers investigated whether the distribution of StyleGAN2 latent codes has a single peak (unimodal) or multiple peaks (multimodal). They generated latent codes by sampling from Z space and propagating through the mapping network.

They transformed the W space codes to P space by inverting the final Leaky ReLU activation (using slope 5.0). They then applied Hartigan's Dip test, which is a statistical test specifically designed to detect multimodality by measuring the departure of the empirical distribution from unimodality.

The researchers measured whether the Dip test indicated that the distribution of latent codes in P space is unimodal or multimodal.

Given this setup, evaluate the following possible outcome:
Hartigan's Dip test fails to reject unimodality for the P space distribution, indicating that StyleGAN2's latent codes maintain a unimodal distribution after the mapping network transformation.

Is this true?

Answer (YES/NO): YES